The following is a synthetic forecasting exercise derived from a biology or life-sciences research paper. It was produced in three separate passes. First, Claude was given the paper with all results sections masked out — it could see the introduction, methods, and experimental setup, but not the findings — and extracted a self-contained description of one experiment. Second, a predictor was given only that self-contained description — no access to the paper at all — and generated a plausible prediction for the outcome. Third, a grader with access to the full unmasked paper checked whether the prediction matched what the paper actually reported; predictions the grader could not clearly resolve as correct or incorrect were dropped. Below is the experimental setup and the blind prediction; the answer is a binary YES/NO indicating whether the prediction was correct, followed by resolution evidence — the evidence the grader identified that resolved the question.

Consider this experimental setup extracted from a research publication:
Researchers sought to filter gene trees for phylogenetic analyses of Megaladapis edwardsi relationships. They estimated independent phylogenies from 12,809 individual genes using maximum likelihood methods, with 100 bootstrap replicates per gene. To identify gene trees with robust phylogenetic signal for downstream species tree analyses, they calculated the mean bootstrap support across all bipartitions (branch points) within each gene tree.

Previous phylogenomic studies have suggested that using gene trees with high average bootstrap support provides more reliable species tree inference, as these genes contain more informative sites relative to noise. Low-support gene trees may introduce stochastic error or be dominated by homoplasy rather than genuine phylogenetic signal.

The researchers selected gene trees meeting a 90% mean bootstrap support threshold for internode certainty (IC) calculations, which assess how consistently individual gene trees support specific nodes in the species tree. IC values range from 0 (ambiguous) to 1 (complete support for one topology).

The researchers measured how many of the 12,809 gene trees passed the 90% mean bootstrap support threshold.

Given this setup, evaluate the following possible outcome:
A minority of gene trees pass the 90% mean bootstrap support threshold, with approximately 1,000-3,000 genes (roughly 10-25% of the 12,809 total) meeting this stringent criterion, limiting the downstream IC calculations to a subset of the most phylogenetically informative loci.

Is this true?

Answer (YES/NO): NO